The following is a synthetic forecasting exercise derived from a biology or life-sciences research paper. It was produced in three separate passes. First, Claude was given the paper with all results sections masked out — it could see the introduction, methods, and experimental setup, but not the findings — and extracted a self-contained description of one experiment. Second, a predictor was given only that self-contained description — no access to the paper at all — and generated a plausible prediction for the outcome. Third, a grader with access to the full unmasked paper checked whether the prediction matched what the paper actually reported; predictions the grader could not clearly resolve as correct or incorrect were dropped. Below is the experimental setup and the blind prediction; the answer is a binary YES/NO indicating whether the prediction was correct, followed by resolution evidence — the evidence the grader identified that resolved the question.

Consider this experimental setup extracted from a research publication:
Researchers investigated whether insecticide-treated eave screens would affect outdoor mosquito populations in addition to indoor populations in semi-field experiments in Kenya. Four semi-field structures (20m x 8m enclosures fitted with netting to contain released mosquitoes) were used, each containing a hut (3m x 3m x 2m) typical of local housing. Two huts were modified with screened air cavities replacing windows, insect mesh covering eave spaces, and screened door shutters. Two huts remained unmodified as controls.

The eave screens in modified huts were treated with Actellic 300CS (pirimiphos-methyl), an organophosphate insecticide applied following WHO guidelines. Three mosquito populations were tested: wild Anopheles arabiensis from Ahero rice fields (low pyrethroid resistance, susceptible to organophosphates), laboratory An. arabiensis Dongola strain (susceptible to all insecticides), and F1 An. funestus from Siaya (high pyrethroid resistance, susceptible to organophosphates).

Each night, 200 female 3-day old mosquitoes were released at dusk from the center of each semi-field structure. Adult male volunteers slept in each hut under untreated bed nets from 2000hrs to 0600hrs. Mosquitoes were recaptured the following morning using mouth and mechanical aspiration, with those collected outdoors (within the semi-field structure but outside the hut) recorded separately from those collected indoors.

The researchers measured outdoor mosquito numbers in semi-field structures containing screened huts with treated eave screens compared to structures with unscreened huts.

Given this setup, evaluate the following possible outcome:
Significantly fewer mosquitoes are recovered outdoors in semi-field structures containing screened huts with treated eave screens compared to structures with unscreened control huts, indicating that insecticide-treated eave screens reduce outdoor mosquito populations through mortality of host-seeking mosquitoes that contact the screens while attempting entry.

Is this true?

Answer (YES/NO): NO